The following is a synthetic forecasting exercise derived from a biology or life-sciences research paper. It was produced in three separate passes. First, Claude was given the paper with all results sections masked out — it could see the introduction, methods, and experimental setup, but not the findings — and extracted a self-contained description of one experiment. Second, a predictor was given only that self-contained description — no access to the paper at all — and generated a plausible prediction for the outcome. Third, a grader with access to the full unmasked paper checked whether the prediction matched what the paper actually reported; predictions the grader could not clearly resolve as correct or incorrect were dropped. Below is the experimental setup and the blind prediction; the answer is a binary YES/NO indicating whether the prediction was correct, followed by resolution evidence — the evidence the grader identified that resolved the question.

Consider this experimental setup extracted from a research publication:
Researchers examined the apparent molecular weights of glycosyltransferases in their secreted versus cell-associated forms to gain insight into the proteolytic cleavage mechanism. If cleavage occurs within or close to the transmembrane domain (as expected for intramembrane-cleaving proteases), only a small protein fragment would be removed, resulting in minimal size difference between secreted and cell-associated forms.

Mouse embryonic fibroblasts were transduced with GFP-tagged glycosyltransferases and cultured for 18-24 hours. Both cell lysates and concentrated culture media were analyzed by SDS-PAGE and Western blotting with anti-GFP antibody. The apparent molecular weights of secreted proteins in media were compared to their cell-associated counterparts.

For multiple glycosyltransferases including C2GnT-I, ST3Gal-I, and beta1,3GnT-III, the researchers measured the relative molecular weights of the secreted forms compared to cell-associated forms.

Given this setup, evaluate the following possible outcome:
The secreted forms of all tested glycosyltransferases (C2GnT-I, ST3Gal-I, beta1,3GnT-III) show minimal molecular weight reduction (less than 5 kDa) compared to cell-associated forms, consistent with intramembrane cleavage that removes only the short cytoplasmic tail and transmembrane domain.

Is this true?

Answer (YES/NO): NO